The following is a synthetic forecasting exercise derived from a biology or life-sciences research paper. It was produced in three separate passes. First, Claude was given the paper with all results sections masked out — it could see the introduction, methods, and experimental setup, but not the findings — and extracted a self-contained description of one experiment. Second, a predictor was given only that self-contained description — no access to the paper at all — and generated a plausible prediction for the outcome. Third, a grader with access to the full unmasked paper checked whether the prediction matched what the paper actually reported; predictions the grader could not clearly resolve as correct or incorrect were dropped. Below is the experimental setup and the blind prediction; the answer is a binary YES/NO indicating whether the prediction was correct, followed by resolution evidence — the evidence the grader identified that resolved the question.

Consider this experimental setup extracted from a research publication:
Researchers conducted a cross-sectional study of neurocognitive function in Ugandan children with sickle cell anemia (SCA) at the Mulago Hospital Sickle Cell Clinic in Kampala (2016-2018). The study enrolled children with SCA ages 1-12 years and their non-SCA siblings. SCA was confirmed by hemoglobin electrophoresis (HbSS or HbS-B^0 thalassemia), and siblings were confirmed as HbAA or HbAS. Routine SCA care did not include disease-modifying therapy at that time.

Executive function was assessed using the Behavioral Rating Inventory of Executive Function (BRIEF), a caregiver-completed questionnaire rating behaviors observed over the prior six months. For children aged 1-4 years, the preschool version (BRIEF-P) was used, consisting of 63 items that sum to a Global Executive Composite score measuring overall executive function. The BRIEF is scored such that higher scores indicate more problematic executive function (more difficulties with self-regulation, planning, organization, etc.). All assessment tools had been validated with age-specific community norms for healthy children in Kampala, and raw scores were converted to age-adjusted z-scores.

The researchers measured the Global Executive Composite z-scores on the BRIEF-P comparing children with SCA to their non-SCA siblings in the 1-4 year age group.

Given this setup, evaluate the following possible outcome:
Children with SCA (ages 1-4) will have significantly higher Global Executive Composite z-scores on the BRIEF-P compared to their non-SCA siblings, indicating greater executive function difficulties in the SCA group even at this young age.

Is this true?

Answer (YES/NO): NO